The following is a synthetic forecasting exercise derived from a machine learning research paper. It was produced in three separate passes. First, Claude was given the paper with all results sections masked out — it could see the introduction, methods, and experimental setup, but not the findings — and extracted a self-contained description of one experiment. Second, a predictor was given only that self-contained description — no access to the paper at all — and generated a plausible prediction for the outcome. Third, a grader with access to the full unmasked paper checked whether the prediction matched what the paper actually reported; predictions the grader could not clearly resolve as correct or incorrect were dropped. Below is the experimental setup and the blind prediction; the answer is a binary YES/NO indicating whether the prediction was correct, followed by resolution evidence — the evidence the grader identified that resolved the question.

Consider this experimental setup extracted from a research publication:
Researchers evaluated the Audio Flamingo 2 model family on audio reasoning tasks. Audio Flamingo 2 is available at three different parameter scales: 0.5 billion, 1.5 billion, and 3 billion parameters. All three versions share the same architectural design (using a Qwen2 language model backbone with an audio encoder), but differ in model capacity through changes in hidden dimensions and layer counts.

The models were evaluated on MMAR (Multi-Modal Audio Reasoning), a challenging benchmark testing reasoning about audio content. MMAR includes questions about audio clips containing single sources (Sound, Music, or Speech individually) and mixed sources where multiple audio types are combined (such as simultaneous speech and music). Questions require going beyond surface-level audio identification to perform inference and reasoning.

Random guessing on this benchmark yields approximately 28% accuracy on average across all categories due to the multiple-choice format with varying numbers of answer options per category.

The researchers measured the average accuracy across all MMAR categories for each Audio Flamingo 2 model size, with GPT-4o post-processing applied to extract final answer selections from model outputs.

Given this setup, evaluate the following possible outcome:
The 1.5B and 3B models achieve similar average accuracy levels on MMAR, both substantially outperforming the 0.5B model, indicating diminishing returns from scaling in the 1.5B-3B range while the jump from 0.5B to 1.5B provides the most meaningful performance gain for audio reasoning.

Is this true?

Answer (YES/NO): NO